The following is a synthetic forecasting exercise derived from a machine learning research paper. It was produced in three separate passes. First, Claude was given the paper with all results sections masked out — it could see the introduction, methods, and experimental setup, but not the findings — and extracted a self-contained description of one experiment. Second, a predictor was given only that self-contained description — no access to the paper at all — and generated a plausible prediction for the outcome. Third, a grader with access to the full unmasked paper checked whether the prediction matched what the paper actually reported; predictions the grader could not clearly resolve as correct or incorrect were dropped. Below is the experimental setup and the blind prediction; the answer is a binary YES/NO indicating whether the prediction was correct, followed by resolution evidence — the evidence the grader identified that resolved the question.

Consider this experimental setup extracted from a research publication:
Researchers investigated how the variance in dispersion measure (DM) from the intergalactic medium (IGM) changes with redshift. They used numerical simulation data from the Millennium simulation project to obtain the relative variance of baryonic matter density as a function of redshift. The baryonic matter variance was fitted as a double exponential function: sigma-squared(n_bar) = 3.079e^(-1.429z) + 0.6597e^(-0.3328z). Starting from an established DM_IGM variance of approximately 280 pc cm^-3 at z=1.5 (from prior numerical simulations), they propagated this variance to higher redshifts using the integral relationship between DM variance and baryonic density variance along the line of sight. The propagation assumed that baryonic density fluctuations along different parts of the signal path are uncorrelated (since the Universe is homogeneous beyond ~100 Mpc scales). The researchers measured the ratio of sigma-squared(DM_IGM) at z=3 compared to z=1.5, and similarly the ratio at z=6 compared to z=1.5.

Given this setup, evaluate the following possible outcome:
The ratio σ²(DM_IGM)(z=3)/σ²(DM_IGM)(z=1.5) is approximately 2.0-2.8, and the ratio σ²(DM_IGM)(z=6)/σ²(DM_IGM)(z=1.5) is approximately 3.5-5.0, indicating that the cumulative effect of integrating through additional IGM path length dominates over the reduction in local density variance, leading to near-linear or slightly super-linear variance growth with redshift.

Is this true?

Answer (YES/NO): NO